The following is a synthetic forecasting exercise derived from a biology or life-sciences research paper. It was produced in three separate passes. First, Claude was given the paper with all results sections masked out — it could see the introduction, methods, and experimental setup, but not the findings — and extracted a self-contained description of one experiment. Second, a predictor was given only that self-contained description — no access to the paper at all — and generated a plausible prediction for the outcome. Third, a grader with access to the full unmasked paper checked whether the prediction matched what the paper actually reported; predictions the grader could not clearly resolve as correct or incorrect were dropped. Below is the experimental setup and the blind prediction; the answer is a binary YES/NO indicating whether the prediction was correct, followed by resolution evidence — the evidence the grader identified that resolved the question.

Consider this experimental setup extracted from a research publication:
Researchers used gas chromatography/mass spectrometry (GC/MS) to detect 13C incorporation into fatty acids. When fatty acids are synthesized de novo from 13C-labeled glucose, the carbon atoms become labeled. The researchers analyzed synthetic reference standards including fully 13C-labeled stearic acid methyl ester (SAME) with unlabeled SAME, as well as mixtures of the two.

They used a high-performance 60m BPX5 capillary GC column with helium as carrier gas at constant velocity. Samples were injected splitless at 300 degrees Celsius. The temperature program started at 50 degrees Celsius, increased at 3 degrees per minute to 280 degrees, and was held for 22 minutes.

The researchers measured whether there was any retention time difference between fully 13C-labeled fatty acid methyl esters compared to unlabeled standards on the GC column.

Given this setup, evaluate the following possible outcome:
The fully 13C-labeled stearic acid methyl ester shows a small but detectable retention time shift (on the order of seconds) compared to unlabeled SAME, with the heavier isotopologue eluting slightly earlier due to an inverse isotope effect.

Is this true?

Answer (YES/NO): YES